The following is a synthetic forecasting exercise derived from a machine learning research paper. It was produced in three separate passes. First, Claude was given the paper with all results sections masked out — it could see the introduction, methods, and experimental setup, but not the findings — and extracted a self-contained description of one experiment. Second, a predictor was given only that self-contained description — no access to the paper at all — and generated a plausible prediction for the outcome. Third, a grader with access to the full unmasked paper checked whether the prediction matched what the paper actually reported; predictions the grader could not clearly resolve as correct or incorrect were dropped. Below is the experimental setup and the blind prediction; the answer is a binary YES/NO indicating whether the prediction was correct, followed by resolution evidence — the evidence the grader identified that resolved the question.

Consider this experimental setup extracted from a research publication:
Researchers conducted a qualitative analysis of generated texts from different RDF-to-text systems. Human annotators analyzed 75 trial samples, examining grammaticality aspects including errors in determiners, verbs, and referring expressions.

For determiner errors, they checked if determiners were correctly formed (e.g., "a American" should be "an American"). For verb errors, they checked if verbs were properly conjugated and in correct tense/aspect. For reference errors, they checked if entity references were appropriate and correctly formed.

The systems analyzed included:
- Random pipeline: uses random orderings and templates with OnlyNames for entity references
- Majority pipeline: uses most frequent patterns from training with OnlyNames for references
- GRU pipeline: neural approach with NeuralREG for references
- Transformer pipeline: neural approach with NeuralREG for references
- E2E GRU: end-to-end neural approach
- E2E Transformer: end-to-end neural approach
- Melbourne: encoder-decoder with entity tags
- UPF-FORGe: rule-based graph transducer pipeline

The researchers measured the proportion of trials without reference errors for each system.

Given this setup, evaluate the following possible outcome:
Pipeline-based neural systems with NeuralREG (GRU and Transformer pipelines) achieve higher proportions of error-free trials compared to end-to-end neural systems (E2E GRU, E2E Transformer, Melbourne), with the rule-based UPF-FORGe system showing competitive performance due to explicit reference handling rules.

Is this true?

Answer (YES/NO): NO